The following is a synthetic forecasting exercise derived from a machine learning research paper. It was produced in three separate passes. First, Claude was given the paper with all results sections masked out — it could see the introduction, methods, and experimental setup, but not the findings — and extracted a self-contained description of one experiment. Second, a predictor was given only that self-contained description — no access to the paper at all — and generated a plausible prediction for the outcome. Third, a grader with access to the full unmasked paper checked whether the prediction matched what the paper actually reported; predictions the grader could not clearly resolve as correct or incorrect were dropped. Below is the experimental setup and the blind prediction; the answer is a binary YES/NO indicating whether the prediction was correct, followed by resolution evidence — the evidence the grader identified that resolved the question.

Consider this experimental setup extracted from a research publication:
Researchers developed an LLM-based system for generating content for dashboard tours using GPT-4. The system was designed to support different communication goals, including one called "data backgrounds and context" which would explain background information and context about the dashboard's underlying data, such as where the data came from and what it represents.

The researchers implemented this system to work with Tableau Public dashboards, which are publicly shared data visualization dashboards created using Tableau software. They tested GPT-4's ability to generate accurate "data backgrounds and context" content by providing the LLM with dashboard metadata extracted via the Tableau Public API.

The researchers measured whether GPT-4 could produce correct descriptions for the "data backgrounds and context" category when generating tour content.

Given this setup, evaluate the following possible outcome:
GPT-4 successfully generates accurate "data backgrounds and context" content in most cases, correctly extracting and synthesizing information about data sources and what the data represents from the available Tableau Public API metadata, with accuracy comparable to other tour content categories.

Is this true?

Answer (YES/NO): NO